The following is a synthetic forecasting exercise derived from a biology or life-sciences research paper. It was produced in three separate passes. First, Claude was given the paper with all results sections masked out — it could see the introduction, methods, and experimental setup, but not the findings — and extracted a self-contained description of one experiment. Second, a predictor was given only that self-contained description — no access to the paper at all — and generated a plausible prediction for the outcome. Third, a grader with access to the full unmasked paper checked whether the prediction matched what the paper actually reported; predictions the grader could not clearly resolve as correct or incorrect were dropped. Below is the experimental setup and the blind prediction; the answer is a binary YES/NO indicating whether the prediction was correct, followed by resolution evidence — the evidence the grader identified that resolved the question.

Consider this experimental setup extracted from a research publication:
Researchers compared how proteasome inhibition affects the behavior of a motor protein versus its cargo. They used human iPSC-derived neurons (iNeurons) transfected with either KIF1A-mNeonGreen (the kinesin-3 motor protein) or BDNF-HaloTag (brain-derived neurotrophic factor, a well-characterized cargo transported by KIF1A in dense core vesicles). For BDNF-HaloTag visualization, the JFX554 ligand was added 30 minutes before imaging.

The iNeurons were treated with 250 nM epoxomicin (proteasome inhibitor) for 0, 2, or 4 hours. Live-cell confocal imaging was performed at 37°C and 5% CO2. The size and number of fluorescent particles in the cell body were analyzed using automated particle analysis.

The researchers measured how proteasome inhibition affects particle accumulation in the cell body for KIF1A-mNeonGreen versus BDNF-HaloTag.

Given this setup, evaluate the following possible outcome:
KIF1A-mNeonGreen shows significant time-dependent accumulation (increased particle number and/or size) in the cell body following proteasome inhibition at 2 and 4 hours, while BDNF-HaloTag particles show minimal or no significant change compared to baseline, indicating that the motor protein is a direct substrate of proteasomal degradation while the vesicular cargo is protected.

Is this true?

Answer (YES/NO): NO